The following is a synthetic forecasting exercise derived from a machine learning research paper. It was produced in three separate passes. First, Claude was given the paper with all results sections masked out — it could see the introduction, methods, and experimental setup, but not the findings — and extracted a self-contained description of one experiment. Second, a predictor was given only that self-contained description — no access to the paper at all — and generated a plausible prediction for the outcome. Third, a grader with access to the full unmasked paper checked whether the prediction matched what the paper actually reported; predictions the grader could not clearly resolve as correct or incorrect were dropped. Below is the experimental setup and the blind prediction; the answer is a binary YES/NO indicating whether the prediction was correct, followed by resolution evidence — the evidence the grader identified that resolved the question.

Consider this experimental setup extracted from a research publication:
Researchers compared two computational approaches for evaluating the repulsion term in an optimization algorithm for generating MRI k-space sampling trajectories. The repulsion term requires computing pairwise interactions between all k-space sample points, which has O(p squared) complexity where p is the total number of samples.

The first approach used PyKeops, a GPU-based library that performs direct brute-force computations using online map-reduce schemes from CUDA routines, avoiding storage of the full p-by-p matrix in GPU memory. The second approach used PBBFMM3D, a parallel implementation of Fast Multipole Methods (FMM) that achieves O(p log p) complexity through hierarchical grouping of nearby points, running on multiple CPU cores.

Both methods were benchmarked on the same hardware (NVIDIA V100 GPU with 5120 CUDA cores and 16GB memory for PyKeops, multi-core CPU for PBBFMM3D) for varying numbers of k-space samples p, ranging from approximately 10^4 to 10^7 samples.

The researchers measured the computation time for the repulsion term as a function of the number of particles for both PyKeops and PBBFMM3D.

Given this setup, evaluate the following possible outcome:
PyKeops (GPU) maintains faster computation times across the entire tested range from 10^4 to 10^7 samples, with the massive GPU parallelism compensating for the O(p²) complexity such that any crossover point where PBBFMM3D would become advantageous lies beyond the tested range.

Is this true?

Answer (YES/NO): NO